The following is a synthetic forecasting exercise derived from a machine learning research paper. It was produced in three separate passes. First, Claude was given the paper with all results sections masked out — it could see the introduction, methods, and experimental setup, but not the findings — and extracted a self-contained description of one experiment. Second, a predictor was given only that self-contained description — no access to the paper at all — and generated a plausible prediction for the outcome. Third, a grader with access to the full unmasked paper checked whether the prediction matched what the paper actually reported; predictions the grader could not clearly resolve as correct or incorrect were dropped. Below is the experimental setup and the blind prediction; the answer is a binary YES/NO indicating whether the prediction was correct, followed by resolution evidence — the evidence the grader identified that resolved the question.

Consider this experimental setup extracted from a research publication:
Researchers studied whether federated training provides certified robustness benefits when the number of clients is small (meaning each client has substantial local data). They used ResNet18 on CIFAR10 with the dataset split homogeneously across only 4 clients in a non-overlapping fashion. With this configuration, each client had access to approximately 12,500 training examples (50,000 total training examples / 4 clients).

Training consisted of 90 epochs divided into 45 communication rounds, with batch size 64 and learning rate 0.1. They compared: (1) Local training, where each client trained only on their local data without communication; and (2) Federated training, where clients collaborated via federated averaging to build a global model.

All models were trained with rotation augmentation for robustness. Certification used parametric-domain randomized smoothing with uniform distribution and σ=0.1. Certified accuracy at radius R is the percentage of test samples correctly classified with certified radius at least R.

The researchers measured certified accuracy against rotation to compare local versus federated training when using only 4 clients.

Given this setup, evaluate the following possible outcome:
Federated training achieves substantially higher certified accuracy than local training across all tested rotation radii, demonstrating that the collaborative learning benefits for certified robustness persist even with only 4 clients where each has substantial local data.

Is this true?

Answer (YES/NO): NO